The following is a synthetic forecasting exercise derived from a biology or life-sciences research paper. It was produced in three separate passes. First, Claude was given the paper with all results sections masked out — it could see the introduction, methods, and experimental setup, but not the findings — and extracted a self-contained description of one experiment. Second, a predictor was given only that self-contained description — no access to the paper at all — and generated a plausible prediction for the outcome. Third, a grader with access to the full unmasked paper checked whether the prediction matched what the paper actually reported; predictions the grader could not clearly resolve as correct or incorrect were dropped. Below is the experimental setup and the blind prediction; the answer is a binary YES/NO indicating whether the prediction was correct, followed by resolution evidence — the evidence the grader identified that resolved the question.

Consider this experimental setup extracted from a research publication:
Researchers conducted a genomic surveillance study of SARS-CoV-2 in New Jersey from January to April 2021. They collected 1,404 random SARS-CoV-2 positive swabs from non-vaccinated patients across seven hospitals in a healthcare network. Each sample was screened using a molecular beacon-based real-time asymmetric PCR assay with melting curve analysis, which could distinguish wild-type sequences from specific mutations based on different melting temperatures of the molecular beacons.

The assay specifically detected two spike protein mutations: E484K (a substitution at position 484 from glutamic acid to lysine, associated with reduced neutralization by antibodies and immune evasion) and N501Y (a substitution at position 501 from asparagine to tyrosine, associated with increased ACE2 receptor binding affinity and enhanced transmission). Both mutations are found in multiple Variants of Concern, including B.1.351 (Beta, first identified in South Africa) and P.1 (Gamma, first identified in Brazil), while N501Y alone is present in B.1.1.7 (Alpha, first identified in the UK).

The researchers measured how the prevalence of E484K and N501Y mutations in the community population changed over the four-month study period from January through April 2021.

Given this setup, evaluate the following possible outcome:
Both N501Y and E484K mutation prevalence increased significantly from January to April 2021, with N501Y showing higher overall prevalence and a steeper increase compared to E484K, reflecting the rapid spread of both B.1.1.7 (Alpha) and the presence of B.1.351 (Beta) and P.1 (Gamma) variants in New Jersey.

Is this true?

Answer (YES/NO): NO